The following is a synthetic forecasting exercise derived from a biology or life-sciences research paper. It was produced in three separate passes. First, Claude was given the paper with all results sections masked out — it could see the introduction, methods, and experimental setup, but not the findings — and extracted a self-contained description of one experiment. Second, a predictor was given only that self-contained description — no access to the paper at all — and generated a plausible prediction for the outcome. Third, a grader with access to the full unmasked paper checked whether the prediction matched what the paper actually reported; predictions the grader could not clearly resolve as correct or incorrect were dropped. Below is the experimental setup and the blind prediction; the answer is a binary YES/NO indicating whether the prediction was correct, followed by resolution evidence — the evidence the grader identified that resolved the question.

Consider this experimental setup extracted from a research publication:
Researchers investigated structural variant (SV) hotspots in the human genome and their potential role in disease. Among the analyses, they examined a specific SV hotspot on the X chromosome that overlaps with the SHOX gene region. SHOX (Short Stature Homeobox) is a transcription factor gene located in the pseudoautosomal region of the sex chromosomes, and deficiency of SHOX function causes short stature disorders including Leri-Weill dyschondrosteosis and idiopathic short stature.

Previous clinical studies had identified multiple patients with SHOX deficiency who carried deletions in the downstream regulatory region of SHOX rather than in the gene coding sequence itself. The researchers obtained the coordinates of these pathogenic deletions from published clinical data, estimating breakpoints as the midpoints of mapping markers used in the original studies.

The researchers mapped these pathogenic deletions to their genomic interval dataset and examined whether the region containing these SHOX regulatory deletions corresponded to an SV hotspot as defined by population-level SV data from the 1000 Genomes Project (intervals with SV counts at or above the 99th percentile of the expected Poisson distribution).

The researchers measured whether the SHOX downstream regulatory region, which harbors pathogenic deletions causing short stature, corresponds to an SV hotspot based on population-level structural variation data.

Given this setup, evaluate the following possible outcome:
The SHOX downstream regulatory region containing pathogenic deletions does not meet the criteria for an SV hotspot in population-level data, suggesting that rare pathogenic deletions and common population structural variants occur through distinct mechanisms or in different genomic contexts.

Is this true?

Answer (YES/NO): NO